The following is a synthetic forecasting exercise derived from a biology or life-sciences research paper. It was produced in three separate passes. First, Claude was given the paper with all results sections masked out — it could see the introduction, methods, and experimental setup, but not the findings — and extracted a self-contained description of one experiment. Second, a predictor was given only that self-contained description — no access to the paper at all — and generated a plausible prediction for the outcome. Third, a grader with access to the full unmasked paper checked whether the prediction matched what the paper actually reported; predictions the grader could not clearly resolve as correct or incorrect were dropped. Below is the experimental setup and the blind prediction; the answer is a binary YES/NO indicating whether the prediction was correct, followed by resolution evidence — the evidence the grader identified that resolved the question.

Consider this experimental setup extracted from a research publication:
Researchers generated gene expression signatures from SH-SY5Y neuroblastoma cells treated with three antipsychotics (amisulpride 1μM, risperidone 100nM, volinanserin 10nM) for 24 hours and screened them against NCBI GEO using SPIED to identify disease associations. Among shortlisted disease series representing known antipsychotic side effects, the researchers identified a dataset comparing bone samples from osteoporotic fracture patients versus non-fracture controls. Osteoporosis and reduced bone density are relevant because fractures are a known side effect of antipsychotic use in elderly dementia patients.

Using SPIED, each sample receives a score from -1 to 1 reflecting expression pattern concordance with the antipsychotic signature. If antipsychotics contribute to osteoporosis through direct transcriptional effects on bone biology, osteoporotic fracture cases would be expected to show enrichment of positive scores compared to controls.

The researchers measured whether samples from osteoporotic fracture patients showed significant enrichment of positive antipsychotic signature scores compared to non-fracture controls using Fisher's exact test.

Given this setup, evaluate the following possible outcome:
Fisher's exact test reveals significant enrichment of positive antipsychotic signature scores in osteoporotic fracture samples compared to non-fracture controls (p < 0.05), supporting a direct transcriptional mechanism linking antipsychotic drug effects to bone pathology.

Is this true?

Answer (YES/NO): NO